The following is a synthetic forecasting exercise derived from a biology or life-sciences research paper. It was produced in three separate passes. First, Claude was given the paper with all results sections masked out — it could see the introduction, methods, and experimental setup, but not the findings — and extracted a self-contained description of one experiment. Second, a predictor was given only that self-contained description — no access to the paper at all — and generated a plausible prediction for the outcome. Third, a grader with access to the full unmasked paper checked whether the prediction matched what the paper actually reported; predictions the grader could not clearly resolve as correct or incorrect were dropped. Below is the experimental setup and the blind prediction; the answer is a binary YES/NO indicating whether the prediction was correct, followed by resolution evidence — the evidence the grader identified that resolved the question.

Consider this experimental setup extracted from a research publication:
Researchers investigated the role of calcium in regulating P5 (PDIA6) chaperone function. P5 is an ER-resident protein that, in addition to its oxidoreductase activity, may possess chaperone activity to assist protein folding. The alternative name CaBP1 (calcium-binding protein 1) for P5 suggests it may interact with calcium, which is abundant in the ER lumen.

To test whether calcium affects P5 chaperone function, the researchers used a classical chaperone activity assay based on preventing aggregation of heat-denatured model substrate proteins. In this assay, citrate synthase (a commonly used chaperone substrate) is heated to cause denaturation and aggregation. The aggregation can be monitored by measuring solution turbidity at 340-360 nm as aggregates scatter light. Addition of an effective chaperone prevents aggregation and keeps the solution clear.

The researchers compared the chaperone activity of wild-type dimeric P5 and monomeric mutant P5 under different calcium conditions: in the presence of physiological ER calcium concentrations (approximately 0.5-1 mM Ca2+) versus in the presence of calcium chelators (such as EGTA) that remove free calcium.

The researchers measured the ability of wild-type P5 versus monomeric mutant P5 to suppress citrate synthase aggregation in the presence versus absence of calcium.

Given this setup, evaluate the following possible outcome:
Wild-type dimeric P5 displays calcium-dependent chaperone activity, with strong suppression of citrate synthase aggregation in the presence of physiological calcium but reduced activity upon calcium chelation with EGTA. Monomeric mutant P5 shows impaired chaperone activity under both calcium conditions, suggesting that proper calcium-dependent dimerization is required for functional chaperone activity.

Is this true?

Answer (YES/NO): NO